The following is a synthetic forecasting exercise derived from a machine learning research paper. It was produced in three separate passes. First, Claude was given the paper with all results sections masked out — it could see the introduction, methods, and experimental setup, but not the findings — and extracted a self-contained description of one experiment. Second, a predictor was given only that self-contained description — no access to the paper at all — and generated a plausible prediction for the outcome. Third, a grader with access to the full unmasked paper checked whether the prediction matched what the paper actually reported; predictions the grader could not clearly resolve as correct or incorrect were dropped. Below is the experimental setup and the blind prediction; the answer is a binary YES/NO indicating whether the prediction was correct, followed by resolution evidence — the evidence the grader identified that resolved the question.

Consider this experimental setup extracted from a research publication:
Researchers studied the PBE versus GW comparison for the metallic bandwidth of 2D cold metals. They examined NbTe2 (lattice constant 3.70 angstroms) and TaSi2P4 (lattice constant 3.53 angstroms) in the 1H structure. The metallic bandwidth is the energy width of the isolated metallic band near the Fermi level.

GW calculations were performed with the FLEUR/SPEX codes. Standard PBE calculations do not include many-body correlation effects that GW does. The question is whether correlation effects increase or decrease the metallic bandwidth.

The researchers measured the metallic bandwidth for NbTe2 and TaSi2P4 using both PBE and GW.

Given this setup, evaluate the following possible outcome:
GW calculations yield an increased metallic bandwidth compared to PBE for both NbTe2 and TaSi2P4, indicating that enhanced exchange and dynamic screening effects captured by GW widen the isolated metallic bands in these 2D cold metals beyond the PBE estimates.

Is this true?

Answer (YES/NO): YES